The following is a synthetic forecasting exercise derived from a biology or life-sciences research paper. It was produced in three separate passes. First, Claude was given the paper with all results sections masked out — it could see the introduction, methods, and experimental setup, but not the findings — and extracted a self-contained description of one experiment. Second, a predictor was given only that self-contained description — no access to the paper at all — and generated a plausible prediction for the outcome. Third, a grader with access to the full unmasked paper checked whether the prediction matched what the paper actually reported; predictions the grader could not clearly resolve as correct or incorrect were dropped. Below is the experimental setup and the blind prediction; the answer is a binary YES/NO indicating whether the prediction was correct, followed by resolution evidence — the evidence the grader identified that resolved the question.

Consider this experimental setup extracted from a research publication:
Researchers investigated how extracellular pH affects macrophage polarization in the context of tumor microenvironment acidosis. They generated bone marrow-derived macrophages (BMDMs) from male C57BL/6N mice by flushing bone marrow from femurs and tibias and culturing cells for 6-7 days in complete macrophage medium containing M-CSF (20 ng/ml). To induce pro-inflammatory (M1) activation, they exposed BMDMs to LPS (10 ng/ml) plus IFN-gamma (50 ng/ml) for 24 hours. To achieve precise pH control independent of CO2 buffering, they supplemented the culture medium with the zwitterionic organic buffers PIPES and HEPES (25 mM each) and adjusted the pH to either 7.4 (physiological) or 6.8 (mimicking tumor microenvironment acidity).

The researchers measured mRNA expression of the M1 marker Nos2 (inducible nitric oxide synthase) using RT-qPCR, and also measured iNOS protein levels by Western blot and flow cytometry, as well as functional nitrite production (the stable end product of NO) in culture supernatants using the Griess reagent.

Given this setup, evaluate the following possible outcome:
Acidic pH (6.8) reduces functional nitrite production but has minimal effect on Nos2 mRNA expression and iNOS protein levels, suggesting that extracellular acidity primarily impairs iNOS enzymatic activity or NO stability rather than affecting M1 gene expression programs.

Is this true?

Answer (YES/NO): NO